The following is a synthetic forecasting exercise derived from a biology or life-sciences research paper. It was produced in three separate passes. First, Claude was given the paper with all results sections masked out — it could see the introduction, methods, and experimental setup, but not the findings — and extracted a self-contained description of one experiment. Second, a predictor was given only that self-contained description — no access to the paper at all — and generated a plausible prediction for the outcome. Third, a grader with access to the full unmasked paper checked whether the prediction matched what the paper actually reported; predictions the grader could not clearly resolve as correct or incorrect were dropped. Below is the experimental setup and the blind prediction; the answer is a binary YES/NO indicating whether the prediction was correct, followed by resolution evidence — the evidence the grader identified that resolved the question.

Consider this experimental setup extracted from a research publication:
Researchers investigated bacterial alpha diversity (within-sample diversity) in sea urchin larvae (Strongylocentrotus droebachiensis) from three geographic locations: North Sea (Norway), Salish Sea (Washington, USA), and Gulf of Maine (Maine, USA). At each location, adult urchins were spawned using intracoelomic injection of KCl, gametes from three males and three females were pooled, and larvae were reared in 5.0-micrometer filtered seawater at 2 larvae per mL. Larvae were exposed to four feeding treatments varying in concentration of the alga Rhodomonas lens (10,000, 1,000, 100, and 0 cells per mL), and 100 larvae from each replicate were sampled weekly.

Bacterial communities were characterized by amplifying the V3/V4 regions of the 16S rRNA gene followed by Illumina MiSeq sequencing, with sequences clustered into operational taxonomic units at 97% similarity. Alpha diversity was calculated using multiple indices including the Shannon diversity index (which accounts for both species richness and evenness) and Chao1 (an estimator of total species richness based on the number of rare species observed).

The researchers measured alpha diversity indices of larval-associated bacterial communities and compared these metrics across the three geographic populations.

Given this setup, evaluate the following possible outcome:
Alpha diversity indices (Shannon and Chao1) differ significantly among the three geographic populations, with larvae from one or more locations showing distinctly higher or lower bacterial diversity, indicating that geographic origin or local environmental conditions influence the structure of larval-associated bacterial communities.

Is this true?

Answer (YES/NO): YES